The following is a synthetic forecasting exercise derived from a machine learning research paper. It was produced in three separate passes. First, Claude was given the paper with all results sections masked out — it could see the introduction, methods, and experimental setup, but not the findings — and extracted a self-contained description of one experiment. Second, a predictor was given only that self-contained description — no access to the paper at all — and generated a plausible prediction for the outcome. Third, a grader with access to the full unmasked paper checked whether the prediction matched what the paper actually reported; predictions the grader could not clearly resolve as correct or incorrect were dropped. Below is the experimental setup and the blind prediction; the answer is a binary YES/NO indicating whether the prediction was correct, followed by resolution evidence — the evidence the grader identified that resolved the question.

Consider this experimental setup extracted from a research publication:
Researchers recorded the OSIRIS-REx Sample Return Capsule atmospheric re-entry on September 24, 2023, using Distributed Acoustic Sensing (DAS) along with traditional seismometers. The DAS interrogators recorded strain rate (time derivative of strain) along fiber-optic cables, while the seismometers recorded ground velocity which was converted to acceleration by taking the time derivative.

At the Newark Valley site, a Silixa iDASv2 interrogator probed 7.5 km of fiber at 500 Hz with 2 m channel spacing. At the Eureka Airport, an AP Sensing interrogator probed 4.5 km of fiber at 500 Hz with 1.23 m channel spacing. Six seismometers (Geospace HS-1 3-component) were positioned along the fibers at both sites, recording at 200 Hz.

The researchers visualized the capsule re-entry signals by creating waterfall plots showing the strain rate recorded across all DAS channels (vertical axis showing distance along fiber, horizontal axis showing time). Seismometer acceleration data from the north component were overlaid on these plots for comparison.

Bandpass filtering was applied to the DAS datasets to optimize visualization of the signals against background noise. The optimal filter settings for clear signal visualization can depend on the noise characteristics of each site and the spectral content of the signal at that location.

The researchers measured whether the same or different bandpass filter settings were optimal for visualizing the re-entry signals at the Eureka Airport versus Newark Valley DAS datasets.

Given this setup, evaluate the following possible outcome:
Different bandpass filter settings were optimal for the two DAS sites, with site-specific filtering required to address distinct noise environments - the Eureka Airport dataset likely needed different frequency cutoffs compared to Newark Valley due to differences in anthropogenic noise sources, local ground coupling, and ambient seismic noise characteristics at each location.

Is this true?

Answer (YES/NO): YES